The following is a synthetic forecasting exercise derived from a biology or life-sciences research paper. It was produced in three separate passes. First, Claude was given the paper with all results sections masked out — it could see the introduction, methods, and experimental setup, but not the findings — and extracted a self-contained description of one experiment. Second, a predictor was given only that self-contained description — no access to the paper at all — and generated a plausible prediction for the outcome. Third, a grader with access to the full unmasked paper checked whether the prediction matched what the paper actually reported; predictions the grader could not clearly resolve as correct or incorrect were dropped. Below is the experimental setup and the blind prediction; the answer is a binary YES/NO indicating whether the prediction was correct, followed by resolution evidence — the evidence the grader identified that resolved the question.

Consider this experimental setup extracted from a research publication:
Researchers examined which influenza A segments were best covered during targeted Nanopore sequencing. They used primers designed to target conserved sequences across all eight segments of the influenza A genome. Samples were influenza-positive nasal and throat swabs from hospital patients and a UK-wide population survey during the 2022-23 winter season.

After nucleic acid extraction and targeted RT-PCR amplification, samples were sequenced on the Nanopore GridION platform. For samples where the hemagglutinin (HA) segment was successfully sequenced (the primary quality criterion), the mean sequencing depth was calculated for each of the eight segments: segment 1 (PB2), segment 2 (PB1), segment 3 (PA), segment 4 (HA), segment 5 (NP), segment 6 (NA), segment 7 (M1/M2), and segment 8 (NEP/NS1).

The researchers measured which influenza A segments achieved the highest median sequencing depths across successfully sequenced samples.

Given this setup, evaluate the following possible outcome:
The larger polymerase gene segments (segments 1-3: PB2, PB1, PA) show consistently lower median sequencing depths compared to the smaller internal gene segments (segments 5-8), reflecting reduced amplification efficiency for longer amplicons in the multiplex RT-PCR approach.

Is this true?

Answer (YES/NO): NO